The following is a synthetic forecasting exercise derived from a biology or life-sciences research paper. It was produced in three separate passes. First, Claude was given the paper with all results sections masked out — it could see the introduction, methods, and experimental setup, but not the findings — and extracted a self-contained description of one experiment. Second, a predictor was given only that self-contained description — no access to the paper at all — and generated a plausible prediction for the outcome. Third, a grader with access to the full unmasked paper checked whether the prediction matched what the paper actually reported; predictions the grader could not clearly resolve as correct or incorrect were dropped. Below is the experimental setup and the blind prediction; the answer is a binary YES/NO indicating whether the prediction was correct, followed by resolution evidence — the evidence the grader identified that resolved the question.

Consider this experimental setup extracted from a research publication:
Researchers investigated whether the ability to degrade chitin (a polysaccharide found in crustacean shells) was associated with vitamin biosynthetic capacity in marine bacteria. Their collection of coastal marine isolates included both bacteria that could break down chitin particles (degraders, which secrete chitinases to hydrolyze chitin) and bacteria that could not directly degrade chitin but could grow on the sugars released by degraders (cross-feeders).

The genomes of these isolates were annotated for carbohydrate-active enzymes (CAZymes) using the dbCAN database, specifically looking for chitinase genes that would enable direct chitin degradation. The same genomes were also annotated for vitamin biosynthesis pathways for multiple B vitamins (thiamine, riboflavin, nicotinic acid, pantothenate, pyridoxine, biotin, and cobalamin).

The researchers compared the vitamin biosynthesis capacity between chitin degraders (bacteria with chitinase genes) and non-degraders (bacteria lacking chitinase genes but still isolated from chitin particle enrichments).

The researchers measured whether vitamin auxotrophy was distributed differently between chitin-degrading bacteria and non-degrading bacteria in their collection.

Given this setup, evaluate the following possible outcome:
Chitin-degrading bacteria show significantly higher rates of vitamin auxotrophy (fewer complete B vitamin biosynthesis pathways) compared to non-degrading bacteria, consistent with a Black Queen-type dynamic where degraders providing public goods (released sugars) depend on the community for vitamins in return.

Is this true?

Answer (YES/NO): NO